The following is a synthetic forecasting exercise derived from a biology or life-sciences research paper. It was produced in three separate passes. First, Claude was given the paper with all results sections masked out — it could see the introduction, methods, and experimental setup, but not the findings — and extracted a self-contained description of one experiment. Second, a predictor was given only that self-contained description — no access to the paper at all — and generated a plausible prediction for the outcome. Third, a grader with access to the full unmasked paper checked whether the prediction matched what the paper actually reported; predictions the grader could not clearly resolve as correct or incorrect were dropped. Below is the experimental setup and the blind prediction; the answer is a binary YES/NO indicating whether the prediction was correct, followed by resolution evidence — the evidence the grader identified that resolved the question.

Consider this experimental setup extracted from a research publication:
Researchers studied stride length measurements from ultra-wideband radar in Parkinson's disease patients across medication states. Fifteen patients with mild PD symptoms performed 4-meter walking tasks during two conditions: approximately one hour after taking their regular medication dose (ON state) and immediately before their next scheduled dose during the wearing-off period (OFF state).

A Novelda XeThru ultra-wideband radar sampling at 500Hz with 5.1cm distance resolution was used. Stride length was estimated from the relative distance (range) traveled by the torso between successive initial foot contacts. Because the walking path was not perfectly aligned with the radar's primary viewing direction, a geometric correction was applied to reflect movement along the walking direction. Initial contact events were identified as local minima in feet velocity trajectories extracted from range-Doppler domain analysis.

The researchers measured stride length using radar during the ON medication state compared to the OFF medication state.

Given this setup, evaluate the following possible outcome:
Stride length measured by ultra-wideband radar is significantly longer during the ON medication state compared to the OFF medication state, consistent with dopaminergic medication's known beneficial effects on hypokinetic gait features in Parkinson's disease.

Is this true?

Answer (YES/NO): YES